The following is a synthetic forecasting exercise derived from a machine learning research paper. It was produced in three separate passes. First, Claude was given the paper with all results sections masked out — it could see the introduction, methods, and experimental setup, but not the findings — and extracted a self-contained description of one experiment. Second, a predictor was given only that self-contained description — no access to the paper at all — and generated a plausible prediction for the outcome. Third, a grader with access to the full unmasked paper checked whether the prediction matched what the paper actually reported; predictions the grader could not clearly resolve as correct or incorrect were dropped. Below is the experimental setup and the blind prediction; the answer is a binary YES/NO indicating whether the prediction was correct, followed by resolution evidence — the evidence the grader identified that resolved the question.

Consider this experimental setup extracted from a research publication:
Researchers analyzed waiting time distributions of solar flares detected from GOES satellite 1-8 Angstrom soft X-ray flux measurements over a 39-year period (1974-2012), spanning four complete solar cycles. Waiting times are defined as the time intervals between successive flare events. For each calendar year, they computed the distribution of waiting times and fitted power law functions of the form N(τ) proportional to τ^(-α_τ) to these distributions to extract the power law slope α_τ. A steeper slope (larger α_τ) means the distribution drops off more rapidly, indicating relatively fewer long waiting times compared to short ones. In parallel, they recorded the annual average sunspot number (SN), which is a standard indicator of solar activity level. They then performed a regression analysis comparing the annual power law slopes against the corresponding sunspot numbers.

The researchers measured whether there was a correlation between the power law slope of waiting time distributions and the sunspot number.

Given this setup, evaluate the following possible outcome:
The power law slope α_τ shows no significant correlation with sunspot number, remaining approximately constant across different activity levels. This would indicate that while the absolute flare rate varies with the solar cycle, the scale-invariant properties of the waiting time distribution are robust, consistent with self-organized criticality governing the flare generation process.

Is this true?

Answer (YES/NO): NO